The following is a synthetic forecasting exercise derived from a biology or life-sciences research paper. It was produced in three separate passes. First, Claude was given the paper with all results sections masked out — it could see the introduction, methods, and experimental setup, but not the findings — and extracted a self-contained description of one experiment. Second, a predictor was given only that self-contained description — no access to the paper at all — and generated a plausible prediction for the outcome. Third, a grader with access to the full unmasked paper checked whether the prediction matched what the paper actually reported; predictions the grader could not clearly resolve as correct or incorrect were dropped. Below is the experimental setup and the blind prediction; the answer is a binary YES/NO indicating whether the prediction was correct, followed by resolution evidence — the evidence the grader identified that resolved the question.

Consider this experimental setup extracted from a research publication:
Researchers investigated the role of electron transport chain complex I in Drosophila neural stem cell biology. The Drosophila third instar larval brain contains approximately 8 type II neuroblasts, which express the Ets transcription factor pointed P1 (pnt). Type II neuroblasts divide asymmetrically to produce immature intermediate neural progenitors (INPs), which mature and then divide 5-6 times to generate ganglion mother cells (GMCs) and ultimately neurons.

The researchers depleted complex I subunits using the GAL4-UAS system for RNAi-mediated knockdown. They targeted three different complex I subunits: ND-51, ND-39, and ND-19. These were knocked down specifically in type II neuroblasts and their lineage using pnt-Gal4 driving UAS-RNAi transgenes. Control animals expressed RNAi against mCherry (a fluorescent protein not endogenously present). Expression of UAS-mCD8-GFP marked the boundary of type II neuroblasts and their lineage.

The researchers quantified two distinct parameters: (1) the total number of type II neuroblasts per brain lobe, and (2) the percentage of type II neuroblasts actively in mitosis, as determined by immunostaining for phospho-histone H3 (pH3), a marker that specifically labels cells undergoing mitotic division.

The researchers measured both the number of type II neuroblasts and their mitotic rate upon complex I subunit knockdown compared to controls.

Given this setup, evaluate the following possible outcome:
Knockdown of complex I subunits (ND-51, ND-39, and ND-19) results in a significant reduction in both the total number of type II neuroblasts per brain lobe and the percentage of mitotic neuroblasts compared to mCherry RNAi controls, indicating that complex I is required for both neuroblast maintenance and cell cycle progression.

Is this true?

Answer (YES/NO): NO